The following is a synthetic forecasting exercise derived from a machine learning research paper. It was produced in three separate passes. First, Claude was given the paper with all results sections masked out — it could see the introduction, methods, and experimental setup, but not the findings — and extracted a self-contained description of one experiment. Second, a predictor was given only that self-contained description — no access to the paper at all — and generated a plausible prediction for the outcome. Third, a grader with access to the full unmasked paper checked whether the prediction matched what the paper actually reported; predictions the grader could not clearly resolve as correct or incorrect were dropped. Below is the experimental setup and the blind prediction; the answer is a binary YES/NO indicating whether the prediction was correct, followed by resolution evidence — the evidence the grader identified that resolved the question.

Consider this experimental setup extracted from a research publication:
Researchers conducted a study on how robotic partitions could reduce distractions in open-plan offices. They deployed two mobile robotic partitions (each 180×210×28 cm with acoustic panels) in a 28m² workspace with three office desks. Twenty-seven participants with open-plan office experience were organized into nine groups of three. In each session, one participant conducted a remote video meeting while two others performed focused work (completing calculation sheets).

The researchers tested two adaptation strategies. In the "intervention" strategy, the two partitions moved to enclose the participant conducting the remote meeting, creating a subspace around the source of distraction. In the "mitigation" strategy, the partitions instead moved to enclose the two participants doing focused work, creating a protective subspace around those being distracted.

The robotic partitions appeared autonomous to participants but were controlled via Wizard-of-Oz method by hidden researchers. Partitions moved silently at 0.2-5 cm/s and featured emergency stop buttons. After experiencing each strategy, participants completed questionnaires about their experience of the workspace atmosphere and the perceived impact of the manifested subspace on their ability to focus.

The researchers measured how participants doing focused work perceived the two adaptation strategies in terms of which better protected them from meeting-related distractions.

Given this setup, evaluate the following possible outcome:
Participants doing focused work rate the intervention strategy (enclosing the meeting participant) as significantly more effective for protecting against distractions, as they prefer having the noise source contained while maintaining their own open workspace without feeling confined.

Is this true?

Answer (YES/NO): NO